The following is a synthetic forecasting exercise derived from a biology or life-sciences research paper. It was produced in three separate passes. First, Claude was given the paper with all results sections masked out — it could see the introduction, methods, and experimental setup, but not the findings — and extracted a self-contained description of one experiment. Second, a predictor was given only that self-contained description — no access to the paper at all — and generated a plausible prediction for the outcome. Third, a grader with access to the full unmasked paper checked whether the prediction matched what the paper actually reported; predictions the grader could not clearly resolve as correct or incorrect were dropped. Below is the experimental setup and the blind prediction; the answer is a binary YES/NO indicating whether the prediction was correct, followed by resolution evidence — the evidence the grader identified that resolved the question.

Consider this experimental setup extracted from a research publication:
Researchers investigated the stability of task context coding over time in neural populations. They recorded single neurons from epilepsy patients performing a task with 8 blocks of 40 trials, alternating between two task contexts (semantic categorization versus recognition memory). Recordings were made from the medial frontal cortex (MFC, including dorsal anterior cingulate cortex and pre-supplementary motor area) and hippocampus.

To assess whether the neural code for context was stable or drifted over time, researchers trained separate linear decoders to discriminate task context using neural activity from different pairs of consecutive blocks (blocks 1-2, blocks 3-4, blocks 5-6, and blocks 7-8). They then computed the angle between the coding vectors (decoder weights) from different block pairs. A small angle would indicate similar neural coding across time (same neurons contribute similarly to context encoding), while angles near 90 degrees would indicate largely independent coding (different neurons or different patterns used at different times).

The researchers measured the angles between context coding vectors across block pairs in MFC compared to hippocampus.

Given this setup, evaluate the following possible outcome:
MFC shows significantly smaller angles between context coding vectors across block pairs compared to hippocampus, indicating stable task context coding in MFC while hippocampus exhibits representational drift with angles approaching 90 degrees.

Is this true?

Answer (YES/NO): YES